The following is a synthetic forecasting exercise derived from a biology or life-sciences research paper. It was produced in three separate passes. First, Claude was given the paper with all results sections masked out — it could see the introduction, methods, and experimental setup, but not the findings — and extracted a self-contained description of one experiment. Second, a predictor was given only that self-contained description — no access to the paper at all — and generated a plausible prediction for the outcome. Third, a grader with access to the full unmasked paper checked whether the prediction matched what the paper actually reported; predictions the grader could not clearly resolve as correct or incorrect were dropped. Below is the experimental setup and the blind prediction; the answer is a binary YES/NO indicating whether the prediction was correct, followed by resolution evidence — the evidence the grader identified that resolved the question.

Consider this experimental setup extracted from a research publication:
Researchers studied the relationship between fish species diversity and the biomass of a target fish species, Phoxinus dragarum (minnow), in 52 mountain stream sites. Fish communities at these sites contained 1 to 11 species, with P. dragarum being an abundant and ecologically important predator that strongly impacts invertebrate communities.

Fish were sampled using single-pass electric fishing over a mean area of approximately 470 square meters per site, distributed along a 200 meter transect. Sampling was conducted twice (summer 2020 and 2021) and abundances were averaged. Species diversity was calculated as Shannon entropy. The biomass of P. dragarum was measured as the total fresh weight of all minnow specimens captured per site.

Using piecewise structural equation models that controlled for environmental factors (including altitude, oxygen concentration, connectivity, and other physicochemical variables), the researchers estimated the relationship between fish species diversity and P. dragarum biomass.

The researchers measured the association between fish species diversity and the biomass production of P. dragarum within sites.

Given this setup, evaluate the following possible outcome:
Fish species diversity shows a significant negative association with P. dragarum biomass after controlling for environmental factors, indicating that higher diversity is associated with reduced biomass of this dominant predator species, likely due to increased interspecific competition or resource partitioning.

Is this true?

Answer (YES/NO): YES